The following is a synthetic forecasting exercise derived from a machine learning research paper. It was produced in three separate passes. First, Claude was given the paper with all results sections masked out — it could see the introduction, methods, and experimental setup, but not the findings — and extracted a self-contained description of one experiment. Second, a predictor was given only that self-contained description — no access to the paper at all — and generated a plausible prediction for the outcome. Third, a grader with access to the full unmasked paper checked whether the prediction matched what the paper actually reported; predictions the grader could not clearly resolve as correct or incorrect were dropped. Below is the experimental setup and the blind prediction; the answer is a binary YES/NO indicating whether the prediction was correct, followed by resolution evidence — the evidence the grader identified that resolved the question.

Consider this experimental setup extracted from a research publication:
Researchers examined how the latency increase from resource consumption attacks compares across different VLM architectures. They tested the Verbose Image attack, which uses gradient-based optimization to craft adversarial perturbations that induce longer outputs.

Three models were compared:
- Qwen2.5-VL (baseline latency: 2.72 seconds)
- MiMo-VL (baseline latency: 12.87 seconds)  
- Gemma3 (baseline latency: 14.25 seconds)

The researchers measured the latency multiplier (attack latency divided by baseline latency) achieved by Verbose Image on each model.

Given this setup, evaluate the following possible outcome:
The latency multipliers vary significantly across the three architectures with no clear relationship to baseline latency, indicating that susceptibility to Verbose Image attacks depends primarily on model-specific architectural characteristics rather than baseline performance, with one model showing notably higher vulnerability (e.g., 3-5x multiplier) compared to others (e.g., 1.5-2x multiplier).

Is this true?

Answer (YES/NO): NO